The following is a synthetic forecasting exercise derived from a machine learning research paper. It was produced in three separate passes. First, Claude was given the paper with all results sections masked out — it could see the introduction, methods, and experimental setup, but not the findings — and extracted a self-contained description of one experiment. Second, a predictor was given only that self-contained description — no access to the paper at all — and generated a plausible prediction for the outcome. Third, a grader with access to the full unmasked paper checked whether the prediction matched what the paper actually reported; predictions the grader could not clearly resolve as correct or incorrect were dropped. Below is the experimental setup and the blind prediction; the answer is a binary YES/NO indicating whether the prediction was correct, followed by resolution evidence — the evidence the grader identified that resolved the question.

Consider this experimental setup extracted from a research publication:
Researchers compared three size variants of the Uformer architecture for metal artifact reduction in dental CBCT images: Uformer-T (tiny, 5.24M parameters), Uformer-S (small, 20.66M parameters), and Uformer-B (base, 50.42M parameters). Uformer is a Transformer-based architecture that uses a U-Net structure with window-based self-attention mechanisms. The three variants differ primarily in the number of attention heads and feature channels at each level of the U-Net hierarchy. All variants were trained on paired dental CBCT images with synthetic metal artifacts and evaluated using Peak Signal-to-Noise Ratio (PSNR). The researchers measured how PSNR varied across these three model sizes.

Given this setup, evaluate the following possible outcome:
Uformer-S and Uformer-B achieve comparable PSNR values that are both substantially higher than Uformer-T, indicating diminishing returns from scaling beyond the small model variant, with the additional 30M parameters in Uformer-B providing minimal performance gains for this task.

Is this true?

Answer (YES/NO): NO